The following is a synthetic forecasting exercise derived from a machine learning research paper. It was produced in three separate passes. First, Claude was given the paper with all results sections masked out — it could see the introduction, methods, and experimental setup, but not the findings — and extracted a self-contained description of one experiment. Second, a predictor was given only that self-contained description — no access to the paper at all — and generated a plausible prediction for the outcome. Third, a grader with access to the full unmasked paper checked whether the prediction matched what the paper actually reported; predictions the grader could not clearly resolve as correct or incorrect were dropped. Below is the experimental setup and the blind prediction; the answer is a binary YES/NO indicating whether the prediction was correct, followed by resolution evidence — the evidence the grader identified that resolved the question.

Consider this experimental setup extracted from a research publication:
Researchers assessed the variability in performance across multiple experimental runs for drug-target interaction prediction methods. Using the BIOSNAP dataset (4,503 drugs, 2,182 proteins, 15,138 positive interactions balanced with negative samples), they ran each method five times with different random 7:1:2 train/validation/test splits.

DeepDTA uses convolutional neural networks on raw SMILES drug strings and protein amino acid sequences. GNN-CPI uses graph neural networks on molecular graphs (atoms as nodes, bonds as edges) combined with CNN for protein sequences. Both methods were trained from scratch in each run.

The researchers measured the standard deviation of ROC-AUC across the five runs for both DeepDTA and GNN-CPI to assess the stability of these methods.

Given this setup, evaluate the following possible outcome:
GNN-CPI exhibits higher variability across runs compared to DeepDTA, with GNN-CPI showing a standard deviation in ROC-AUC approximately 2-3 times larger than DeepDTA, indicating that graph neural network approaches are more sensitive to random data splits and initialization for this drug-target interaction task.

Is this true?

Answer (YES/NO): NO